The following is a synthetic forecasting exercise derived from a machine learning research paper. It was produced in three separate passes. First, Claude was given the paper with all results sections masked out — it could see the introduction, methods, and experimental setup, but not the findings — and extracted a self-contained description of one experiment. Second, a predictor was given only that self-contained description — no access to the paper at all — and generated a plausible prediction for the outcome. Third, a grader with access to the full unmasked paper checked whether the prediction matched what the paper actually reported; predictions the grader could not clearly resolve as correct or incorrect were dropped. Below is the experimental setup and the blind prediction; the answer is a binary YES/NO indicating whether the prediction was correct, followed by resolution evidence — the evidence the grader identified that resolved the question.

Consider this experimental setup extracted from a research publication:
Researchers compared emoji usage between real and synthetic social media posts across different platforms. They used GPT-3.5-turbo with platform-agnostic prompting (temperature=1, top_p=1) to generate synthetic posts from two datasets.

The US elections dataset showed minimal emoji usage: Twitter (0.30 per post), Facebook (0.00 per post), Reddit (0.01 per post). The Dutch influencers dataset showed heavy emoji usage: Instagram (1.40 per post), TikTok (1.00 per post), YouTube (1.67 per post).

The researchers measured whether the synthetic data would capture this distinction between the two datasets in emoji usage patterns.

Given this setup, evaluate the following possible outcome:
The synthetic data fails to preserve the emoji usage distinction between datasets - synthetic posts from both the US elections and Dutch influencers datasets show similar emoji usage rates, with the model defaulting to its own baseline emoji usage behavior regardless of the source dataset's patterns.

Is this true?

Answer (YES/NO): NO